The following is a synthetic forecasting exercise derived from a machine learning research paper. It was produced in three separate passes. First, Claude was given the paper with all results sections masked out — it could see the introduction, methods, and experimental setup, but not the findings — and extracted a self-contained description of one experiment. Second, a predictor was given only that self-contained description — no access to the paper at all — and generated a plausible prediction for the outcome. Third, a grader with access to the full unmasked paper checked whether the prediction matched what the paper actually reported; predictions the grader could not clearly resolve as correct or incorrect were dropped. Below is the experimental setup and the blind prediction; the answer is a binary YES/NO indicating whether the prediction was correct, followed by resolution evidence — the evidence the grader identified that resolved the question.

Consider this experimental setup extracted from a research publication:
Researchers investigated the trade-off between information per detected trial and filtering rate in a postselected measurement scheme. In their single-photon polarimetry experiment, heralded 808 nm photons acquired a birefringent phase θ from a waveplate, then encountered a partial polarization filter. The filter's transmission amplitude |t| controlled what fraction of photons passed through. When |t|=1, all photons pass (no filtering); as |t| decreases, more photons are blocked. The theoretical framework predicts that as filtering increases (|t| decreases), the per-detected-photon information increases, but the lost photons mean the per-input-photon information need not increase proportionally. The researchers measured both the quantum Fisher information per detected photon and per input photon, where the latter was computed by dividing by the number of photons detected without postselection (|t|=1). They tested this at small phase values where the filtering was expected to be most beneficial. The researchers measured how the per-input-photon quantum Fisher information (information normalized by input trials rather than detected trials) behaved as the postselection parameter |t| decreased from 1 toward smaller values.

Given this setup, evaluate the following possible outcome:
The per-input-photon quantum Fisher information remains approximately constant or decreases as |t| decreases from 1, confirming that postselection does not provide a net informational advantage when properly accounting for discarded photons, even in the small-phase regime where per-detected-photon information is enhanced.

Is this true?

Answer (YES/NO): YES